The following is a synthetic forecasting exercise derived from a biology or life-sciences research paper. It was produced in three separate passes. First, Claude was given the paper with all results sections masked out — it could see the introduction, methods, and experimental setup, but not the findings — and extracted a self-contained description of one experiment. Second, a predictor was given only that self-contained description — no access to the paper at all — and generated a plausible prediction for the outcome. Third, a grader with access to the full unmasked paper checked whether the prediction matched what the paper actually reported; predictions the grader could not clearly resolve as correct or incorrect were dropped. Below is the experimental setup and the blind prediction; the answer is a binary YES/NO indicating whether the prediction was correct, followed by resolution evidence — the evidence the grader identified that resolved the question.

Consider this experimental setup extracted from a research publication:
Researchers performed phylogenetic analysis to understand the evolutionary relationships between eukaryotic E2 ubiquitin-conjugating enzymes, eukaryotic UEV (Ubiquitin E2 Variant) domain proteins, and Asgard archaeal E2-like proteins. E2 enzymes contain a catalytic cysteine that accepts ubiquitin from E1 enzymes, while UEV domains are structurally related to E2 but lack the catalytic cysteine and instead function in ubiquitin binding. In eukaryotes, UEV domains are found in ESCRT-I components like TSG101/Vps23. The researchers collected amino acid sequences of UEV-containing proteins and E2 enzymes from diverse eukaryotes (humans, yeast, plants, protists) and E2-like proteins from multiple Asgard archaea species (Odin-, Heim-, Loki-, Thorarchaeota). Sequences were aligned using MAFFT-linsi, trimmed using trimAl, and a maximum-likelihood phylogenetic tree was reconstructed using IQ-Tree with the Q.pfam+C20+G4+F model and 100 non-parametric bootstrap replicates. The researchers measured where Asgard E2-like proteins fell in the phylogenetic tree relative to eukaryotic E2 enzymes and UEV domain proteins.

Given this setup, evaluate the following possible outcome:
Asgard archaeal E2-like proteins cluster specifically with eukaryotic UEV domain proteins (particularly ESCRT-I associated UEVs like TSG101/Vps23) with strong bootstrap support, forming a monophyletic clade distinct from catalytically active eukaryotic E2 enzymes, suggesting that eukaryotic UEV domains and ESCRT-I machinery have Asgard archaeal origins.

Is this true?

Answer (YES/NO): NO